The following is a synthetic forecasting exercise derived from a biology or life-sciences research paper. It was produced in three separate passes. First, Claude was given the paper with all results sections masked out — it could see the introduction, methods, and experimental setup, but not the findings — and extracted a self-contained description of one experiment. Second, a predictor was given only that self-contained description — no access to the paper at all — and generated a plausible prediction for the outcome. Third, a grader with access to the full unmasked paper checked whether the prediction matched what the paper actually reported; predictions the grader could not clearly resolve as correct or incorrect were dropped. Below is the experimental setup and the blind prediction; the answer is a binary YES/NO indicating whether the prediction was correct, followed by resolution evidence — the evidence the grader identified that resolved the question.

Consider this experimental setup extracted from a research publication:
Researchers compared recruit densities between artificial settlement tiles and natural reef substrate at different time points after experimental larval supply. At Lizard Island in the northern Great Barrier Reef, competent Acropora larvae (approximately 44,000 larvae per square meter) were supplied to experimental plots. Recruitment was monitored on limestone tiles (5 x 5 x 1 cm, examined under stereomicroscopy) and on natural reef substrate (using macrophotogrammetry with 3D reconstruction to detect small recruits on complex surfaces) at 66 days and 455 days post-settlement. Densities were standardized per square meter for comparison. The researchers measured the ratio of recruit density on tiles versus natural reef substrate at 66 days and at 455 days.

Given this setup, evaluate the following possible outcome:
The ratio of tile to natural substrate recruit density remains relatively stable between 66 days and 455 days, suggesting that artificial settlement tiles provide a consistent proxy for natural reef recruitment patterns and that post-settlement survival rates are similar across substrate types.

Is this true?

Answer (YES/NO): NO